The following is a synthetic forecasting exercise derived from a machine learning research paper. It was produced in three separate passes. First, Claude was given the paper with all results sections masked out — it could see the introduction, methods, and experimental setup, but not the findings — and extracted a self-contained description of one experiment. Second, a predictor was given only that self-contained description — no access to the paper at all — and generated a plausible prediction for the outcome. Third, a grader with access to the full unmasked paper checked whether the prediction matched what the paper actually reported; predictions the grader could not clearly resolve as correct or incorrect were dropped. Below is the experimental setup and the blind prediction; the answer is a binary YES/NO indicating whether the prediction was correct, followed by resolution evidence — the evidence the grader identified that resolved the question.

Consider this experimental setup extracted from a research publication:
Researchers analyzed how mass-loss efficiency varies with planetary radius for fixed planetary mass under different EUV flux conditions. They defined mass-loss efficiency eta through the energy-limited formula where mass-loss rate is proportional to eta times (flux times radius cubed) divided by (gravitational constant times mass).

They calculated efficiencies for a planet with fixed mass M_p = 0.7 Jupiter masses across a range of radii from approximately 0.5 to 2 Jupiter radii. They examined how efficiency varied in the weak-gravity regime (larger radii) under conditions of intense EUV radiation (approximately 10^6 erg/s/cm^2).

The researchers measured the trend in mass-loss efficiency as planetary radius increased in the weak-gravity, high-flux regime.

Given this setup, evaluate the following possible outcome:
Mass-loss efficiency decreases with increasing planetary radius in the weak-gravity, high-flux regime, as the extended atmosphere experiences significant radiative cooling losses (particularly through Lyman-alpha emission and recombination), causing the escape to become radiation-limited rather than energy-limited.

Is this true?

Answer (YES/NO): NO